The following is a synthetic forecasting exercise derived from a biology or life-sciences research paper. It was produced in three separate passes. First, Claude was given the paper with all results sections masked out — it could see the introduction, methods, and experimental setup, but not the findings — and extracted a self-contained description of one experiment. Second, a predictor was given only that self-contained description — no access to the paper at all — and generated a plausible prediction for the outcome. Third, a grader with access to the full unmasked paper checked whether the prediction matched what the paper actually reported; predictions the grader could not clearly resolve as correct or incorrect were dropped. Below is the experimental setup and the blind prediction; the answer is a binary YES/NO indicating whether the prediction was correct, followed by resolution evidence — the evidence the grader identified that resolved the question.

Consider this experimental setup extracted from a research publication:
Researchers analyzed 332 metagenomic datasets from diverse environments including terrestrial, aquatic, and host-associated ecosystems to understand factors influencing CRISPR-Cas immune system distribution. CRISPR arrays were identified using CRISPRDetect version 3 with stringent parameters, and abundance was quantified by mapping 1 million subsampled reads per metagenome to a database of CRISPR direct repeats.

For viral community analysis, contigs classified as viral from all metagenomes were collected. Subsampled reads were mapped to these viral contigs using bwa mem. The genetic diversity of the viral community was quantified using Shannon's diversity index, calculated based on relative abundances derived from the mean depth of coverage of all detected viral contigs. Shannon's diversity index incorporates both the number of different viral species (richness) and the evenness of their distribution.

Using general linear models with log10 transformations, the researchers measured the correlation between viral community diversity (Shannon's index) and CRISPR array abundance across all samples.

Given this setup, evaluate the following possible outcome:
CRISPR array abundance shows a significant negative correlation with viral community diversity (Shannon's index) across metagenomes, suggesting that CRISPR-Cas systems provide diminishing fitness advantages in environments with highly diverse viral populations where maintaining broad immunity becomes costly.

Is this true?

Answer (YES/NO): YES